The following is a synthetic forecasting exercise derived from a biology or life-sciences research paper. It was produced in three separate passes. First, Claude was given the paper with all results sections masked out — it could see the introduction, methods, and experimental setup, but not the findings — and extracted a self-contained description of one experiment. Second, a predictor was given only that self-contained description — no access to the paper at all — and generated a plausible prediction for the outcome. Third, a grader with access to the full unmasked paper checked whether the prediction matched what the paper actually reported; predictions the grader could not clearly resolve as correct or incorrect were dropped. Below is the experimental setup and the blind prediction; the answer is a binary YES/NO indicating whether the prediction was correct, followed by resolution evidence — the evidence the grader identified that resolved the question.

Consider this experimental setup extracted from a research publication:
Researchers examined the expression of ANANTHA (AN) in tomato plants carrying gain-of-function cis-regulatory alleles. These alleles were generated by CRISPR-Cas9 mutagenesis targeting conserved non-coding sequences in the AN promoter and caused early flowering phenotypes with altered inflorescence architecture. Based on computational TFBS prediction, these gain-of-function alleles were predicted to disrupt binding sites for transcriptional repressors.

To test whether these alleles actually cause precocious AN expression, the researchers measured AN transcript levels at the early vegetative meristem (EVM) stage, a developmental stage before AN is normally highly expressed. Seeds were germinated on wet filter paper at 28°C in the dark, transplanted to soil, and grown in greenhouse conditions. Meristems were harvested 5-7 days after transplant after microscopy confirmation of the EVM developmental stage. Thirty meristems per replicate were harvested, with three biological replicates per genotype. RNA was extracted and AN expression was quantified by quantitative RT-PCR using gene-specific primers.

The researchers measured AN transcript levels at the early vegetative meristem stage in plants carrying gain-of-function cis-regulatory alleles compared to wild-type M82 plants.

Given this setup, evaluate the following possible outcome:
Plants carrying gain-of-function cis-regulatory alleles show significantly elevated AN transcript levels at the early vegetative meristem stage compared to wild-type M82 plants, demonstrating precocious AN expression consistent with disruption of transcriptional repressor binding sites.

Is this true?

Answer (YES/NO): YES